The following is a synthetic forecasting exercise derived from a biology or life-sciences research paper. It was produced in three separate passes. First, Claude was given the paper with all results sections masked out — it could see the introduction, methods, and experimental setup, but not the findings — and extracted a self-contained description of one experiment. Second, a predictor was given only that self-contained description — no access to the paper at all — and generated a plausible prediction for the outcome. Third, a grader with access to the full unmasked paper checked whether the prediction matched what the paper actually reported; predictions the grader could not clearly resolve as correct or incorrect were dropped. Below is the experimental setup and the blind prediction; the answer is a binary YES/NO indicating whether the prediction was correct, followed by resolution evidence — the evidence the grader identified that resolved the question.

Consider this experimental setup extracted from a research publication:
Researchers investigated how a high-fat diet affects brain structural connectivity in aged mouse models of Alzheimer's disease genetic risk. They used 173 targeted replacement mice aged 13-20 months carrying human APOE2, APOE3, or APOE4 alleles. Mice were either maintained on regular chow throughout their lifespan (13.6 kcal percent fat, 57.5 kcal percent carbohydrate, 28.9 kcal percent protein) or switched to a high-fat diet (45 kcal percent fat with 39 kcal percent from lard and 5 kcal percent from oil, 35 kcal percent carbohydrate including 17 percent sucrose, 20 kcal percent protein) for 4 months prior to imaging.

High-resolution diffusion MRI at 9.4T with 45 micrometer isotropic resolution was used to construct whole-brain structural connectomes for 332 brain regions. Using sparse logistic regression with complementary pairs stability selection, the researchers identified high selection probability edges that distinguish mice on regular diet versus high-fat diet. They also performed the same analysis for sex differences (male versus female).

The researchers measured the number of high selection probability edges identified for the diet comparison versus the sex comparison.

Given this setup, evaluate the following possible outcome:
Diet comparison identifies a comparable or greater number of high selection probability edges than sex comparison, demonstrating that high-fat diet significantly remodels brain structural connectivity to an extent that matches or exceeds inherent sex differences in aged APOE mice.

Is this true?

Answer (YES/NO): YES